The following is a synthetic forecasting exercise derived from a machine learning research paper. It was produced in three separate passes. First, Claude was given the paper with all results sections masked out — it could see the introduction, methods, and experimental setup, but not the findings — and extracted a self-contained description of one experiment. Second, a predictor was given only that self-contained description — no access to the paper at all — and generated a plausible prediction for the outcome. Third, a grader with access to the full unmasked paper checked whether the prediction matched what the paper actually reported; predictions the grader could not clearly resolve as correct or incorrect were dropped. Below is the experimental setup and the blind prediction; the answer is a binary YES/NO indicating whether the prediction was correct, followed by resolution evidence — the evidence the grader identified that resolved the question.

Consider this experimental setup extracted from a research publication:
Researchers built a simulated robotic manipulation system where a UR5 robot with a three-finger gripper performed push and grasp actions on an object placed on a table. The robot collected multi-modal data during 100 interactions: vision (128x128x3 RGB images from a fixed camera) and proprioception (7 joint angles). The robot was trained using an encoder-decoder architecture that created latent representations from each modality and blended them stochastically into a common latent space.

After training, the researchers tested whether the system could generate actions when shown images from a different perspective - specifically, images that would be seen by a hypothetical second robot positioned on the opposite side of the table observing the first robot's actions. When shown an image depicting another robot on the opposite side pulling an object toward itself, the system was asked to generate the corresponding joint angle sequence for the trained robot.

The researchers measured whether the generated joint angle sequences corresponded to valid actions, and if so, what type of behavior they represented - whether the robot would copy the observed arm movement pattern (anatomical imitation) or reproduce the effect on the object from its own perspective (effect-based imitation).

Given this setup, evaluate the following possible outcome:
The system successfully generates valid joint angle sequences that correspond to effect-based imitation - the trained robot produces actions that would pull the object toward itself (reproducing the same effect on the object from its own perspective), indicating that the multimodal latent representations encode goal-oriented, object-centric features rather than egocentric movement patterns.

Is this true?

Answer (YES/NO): NO